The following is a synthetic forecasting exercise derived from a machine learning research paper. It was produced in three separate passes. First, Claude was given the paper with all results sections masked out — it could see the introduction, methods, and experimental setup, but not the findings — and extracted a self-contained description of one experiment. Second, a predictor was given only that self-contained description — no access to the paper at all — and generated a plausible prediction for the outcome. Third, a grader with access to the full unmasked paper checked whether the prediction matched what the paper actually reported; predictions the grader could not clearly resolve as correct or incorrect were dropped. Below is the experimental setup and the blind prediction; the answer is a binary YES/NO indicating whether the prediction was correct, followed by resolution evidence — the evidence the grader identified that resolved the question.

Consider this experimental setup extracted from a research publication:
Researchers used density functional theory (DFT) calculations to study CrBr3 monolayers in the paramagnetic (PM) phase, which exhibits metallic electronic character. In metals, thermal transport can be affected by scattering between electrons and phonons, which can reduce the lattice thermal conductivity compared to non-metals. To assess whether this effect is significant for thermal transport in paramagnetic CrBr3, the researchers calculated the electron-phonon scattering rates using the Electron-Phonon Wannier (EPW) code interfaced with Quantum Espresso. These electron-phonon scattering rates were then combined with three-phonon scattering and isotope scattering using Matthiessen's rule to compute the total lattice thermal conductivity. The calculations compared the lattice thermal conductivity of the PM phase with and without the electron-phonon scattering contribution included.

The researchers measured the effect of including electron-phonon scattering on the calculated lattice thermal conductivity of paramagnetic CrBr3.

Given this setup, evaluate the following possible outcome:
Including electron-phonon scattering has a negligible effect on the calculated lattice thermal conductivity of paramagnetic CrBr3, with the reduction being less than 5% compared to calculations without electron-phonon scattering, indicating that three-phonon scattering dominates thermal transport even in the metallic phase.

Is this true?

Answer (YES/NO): YES